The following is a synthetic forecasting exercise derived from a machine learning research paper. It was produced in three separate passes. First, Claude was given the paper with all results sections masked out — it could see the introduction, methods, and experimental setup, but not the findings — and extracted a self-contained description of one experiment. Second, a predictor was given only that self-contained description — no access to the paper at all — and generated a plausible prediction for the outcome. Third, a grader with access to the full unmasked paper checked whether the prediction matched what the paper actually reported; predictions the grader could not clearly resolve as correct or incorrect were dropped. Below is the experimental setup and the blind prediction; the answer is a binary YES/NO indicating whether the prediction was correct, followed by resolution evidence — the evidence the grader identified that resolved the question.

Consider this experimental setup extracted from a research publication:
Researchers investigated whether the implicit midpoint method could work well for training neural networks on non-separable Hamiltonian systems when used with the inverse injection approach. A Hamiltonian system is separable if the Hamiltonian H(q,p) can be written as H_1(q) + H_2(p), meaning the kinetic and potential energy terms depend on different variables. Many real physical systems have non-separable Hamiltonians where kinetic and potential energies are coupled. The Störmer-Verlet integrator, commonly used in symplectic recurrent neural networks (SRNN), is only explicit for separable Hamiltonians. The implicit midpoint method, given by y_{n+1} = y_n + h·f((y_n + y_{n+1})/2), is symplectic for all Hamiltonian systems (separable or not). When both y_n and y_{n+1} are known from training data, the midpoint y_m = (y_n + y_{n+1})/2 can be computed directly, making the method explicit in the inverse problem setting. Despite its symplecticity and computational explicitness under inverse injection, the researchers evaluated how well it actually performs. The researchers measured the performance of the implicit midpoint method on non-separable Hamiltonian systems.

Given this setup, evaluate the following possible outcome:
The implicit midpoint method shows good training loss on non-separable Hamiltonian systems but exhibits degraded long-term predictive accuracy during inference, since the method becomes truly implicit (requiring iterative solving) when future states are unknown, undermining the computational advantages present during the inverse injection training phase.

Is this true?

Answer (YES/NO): NO